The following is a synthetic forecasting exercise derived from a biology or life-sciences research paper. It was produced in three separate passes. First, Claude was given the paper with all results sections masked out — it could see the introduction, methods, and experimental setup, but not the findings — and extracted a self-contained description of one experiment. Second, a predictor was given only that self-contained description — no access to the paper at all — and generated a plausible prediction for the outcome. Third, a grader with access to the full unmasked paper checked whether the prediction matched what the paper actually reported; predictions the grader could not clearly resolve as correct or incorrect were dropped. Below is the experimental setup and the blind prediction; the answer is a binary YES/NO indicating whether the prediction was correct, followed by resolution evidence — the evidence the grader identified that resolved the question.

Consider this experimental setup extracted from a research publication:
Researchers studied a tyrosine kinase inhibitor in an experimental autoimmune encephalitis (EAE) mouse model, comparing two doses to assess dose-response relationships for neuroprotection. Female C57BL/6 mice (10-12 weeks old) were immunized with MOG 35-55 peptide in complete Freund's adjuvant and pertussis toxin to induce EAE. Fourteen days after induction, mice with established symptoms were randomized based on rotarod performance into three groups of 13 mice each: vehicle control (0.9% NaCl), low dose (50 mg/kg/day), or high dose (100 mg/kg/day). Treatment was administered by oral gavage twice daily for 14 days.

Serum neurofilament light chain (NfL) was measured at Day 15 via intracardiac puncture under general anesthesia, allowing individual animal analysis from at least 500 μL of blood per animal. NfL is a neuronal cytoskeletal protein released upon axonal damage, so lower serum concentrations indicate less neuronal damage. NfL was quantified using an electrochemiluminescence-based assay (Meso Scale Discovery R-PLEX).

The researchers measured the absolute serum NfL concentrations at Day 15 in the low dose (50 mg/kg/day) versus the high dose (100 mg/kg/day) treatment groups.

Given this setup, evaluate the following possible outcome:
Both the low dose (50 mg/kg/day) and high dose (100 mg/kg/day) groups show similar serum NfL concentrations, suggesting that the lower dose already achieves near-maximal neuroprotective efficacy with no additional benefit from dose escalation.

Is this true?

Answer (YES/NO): NO